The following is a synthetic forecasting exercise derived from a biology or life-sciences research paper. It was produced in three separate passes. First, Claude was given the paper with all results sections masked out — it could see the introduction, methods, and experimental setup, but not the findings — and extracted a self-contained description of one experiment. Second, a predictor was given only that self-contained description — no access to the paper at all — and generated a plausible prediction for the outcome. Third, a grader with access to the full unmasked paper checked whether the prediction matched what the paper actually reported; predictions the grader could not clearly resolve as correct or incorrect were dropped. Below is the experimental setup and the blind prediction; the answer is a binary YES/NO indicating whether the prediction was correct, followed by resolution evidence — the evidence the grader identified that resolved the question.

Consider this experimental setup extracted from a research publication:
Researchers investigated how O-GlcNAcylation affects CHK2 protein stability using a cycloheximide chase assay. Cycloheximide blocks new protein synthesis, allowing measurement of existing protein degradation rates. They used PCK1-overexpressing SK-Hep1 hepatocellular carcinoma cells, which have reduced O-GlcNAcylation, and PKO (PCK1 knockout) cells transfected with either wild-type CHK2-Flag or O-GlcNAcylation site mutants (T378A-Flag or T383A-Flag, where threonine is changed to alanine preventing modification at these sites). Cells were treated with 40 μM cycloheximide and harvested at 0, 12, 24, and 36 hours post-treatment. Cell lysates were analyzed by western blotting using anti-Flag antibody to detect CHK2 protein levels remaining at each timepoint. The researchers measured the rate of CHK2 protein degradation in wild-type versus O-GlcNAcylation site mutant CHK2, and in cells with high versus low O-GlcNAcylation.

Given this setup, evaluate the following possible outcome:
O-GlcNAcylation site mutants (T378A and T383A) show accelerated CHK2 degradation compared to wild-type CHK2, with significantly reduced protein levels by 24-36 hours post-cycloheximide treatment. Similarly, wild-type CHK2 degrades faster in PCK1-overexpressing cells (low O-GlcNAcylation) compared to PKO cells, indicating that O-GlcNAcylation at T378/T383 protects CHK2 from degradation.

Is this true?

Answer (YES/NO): NO